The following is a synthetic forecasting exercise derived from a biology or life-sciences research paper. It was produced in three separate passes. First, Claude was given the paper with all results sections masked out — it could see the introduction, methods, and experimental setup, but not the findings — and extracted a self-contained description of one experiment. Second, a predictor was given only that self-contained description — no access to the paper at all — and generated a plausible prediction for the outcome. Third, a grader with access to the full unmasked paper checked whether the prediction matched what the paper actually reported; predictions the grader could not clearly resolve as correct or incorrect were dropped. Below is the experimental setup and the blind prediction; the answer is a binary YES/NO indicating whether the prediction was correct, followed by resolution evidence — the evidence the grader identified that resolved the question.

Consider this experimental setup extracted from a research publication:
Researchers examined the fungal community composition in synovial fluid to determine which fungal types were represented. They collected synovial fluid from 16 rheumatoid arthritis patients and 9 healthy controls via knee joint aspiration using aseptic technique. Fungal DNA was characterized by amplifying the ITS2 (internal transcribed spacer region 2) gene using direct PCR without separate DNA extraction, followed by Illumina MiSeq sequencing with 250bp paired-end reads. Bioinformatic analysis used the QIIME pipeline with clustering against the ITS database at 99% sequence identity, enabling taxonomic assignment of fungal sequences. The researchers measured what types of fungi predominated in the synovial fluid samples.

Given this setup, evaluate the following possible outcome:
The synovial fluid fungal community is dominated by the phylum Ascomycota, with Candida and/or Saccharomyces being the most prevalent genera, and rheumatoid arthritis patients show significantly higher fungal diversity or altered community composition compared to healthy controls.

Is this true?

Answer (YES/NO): NO